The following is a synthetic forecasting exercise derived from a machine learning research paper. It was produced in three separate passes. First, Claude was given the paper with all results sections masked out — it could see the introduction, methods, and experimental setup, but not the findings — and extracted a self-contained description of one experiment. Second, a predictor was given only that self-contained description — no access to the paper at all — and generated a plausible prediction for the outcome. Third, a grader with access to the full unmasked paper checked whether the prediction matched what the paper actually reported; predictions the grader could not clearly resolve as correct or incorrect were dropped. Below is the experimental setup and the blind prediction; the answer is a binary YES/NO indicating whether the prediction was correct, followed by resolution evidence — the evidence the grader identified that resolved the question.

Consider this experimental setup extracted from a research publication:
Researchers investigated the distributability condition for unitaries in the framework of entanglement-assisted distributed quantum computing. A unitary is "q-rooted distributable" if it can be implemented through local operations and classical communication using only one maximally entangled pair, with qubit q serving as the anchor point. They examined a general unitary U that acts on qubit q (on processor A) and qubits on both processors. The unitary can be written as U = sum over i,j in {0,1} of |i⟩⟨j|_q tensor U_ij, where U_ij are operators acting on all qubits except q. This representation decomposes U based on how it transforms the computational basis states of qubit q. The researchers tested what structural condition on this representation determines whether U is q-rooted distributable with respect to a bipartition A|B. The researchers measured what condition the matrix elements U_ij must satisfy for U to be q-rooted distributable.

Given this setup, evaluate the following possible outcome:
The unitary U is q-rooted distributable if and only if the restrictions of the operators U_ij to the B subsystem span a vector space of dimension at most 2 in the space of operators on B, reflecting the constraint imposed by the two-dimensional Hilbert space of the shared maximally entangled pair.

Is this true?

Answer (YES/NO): NO